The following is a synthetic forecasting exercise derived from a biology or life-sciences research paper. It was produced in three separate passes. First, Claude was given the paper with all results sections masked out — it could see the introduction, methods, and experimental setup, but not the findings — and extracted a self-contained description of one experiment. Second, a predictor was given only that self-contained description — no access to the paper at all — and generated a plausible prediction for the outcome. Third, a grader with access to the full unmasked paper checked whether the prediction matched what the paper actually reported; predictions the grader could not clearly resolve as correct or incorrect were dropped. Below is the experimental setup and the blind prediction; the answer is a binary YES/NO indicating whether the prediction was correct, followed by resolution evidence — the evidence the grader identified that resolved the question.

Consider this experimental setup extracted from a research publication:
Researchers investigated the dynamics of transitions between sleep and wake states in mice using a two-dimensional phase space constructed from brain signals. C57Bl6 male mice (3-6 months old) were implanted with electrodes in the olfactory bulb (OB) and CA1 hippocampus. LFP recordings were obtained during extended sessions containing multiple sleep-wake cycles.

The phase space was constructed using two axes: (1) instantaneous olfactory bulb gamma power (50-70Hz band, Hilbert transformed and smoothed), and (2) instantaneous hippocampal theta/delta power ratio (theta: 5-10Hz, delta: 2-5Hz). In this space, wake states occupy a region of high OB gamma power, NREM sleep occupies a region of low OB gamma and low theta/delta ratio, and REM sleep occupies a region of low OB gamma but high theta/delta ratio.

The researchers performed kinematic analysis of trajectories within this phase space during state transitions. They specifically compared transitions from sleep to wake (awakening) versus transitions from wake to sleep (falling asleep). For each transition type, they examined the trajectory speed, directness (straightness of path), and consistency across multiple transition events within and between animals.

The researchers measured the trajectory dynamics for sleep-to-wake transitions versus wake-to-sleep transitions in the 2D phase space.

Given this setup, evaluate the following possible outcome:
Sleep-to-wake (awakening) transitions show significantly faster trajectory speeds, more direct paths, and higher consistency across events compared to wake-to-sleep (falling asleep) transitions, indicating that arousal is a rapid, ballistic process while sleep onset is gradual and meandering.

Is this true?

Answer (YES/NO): YES